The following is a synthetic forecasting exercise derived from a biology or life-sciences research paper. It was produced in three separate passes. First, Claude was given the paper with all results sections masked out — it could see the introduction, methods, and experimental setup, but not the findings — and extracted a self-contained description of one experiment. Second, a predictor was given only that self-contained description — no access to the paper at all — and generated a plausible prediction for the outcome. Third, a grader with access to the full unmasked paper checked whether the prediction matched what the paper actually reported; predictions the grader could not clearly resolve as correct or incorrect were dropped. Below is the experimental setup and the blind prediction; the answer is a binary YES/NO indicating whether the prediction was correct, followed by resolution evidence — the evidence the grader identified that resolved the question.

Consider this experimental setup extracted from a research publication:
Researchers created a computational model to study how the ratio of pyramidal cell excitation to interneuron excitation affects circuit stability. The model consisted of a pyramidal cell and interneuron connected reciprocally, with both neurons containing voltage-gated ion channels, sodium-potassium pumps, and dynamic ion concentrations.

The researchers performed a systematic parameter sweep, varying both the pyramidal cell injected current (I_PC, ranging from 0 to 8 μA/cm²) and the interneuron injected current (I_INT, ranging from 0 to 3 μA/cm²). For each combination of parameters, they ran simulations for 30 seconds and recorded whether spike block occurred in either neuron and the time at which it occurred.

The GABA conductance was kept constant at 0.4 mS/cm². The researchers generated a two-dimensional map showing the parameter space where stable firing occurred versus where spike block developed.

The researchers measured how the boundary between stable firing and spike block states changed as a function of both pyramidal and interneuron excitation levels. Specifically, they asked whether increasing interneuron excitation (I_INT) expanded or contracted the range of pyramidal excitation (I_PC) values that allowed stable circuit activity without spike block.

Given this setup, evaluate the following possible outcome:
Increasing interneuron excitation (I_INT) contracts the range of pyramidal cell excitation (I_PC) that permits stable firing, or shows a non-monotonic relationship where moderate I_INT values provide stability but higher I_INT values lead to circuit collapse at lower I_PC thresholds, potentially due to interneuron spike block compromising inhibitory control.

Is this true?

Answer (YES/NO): YES